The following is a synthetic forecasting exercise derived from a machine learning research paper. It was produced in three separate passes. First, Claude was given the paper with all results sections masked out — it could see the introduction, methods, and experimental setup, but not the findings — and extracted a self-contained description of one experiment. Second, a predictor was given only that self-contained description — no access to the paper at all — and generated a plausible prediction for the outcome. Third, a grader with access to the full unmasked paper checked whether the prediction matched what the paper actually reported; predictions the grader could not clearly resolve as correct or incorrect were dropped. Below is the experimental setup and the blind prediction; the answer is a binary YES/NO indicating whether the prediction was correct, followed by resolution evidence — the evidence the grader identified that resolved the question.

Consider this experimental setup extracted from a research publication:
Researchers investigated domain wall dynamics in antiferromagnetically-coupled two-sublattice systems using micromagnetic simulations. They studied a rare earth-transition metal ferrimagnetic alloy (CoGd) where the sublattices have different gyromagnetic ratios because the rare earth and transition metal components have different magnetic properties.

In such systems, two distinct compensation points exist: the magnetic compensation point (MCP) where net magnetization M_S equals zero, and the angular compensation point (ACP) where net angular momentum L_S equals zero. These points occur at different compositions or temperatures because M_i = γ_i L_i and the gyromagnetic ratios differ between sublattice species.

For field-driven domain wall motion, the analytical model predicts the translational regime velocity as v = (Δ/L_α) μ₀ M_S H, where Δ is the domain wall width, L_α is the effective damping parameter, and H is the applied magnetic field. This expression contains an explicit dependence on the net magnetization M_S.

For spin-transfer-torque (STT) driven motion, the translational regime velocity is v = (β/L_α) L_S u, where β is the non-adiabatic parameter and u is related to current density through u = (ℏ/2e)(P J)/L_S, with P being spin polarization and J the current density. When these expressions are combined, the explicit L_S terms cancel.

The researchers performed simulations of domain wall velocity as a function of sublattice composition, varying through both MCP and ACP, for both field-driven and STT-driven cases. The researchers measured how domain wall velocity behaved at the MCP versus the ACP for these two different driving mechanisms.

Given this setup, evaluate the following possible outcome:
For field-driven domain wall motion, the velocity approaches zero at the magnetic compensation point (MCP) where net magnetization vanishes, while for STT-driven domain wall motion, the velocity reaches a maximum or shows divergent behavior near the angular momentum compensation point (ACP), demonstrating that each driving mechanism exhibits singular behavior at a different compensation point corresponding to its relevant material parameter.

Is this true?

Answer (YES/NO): YES